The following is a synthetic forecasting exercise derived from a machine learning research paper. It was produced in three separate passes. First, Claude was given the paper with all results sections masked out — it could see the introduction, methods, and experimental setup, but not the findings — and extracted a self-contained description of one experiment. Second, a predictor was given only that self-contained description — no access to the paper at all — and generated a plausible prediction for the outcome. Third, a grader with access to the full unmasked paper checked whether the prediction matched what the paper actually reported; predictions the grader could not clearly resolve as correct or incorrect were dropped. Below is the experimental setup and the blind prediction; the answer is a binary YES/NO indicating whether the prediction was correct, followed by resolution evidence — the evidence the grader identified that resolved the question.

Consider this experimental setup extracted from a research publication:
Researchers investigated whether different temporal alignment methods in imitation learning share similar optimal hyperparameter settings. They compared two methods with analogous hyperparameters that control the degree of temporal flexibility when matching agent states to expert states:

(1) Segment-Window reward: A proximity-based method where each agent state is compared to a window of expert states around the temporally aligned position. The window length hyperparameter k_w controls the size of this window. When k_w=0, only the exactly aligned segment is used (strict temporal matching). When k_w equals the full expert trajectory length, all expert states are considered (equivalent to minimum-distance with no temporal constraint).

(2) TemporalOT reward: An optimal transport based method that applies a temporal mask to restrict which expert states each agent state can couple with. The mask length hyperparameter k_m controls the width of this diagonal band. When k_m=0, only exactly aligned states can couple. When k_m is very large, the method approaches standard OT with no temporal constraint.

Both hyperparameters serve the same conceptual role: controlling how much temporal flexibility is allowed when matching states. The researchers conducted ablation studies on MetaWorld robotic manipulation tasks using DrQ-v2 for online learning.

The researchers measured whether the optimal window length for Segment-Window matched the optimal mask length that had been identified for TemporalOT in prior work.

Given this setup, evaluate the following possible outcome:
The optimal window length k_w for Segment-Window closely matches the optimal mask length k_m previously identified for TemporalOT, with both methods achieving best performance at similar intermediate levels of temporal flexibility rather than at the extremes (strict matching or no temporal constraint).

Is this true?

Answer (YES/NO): YES